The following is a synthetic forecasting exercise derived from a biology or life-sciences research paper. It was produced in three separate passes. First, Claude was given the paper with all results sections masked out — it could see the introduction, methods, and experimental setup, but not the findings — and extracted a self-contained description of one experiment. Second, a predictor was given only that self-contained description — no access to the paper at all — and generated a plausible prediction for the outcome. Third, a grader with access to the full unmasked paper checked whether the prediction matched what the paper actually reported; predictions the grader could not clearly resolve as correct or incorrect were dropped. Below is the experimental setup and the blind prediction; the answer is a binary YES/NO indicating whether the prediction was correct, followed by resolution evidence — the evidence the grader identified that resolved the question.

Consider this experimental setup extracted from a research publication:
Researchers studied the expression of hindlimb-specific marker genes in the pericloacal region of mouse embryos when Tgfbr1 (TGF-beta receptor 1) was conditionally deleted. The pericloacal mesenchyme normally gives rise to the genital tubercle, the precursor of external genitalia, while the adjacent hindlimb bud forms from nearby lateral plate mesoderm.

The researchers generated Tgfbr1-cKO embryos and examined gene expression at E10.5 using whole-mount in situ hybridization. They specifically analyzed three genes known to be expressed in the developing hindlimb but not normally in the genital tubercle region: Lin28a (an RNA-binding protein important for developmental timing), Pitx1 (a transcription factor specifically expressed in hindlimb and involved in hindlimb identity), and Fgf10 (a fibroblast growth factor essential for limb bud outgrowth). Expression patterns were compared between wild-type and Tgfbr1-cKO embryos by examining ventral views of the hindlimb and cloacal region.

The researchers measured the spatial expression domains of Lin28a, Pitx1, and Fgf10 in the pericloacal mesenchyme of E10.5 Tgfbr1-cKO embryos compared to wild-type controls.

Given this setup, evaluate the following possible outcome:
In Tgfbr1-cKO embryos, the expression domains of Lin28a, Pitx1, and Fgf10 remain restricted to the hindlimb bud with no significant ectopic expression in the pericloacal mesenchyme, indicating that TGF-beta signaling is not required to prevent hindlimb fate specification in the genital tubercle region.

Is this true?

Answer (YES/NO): NO